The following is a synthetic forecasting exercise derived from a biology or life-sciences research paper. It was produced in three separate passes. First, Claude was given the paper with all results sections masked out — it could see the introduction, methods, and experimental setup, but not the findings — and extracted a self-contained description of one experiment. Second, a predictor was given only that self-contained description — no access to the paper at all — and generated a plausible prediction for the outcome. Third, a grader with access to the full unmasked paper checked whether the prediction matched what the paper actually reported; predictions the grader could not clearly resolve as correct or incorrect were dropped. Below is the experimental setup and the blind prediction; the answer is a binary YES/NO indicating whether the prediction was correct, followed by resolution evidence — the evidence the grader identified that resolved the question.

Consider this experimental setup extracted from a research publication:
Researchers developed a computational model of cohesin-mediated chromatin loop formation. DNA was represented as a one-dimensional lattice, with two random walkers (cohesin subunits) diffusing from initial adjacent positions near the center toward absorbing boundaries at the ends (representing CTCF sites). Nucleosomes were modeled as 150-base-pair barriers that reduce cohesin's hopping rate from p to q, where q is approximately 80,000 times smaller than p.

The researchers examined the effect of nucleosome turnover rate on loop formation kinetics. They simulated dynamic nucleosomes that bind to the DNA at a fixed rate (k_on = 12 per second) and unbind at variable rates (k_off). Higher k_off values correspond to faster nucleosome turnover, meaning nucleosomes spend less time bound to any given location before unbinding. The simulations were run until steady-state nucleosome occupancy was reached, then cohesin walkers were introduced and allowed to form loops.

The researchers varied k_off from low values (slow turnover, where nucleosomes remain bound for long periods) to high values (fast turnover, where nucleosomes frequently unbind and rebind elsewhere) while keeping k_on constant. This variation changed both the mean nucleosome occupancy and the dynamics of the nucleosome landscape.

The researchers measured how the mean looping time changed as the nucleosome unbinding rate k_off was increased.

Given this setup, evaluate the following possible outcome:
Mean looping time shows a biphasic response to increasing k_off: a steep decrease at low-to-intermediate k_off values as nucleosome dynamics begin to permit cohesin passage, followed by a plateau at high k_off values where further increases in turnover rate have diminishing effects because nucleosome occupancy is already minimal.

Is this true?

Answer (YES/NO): NO